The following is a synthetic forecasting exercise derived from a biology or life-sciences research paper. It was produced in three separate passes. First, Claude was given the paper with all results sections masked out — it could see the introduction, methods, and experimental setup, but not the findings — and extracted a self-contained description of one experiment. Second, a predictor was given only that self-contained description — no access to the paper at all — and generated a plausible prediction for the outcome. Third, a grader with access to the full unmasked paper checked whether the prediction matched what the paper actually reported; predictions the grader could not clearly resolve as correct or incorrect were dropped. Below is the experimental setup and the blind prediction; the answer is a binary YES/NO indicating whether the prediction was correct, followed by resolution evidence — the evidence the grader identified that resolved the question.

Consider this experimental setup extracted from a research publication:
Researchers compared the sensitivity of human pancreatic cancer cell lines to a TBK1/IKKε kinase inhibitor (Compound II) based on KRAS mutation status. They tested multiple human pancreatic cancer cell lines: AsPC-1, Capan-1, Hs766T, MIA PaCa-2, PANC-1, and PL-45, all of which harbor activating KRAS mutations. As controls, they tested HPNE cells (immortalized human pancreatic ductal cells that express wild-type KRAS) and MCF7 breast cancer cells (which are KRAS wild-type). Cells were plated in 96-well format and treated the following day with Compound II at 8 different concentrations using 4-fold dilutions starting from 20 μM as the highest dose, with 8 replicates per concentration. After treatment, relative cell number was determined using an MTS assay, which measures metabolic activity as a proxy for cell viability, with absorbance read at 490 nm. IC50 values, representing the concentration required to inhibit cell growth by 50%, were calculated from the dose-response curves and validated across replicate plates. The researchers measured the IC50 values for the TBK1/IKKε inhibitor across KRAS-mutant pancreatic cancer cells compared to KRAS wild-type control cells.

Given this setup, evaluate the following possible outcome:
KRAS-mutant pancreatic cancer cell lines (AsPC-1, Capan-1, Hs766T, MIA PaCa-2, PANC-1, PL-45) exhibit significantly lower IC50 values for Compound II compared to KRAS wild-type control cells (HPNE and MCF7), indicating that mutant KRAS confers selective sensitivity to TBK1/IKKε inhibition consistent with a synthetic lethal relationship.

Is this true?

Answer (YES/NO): YES